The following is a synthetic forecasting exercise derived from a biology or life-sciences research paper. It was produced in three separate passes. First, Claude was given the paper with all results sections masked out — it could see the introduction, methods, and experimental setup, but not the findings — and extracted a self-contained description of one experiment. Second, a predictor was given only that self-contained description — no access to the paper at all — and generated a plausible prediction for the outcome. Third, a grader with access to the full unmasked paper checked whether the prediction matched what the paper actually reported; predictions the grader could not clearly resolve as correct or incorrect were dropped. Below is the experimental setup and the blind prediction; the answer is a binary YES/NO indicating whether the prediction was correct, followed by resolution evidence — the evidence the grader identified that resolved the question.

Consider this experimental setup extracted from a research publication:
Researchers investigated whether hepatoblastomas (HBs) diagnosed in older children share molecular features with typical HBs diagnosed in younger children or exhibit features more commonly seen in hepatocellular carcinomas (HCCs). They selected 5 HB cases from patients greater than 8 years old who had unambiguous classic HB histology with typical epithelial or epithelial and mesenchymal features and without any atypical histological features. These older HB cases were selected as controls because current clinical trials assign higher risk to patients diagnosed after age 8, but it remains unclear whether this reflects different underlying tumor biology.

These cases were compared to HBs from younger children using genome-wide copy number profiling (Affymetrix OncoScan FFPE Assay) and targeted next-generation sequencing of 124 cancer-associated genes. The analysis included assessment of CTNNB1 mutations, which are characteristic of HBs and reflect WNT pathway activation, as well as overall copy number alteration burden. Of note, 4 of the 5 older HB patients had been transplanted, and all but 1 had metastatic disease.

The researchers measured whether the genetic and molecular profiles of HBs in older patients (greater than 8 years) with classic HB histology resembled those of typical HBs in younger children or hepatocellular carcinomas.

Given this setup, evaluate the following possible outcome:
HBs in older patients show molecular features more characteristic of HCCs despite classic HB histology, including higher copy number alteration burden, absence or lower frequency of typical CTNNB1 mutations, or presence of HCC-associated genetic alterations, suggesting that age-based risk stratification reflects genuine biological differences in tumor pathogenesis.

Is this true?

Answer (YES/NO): YES